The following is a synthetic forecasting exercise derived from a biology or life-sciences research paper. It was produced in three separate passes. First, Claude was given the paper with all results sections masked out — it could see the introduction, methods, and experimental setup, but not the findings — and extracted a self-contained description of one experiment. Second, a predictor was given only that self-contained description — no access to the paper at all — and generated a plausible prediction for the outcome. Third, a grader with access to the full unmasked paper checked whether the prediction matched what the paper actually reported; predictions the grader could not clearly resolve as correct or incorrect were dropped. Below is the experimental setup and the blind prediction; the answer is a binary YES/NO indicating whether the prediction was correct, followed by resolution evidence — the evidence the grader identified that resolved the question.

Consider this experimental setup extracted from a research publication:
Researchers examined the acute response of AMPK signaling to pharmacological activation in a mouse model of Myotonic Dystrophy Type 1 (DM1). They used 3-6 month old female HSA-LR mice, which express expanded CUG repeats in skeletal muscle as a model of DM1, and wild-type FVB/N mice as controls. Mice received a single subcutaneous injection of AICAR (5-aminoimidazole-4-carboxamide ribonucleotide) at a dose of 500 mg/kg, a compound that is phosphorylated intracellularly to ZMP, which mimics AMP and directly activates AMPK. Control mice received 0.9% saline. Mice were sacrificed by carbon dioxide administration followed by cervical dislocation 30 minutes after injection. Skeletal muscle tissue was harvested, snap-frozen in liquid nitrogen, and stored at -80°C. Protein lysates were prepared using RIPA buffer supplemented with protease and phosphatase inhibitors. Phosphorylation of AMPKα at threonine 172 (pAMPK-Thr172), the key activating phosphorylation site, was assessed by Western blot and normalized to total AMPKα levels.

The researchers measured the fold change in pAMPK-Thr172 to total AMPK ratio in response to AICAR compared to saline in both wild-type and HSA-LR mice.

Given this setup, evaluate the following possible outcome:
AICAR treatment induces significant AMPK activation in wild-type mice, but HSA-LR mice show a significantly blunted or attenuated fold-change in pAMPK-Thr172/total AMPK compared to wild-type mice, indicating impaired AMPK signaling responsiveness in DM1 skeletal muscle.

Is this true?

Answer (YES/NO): NO